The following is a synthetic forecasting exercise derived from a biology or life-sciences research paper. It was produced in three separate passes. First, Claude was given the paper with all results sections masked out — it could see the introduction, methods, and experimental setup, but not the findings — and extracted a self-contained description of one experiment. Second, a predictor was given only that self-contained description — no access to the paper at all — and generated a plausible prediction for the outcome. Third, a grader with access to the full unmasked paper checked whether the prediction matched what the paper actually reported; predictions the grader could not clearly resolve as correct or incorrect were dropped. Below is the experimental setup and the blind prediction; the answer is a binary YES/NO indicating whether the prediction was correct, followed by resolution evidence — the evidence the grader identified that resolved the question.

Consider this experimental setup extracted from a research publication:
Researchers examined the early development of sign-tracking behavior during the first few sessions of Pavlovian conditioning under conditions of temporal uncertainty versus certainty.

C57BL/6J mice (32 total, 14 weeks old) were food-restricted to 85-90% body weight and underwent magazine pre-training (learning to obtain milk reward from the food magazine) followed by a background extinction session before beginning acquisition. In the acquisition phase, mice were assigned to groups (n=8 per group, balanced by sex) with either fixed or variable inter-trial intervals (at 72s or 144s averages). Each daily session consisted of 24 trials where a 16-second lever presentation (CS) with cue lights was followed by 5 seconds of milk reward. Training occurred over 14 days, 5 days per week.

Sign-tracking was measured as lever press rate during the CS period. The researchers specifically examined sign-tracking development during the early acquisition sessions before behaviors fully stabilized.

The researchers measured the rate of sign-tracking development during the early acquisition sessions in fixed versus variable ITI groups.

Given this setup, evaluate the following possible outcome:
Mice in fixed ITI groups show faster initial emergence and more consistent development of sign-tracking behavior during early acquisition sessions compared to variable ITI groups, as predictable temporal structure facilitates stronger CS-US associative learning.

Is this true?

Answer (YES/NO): NO